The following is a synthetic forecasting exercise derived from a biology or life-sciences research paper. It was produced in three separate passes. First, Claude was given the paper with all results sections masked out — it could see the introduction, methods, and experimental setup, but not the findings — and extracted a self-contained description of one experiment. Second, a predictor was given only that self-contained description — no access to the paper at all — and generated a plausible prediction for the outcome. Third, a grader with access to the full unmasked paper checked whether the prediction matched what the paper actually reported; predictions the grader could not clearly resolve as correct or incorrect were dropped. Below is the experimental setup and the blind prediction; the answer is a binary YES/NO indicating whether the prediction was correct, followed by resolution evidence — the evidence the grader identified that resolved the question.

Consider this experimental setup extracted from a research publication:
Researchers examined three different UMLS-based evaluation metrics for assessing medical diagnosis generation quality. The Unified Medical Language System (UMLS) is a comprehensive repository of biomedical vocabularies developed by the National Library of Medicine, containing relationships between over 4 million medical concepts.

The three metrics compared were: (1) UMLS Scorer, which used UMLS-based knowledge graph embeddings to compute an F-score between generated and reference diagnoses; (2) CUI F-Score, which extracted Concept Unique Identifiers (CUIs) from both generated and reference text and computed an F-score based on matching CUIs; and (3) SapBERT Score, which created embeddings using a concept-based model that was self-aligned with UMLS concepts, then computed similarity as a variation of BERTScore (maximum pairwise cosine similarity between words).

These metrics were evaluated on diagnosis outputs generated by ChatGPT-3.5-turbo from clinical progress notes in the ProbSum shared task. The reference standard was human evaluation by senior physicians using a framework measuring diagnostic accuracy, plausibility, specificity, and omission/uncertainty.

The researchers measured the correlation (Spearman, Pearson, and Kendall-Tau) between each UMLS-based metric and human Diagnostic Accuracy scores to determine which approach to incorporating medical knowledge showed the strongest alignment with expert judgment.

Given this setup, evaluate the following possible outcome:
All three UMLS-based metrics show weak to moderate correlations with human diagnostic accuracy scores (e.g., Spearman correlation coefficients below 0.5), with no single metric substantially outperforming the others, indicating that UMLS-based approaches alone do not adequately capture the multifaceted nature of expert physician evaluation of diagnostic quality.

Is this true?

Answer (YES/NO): YES